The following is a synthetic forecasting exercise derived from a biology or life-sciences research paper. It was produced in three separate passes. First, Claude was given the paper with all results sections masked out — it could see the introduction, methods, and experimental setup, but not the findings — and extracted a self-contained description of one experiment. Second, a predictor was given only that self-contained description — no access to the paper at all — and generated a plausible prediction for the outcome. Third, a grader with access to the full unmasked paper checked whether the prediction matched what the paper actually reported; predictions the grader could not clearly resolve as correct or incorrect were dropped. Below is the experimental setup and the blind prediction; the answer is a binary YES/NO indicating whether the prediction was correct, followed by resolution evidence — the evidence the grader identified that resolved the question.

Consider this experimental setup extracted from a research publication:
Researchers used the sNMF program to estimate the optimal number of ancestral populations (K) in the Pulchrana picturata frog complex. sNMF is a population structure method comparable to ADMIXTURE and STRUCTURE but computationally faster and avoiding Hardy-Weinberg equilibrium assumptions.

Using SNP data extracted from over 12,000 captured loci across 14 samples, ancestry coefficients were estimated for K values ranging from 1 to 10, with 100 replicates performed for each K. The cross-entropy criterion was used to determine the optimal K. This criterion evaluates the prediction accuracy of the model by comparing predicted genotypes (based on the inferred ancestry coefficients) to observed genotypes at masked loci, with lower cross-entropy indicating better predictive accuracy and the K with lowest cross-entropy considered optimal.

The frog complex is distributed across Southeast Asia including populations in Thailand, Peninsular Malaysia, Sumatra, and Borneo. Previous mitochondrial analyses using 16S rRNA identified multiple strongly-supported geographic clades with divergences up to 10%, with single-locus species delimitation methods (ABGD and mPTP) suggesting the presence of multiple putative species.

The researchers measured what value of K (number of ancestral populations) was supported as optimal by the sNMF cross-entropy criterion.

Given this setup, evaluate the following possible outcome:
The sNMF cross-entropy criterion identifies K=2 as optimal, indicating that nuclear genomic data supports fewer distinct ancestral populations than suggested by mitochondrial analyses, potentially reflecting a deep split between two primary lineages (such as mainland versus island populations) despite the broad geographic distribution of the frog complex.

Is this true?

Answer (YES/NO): NO